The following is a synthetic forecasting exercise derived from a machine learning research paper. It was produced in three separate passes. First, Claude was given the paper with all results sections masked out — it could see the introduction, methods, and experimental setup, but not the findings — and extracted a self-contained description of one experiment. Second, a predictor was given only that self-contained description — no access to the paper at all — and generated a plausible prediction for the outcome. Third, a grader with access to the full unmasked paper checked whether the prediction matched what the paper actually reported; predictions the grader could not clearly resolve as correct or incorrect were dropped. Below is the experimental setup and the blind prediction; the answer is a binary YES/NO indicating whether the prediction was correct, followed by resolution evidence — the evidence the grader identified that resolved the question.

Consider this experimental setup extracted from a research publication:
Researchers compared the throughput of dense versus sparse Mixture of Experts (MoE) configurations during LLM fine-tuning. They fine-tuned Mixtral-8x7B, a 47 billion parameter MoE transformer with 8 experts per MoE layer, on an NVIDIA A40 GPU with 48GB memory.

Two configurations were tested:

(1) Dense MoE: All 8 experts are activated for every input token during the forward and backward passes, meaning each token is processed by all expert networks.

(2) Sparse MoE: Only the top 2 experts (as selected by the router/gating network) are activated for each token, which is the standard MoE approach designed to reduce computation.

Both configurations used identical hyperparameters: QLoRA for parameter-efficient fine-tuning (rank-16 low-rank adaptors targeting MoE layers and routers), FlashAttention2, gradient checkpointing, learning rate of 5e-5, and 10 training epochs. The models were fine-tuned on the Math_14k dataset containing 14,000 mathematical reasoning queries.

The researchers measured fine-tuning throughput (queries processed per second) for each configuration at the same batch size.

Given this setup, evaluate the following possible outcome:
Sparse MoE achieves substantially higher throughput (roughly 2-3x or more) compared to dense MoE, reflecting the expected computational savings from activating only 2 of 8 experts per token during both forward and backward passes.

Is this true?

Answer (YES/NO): NO